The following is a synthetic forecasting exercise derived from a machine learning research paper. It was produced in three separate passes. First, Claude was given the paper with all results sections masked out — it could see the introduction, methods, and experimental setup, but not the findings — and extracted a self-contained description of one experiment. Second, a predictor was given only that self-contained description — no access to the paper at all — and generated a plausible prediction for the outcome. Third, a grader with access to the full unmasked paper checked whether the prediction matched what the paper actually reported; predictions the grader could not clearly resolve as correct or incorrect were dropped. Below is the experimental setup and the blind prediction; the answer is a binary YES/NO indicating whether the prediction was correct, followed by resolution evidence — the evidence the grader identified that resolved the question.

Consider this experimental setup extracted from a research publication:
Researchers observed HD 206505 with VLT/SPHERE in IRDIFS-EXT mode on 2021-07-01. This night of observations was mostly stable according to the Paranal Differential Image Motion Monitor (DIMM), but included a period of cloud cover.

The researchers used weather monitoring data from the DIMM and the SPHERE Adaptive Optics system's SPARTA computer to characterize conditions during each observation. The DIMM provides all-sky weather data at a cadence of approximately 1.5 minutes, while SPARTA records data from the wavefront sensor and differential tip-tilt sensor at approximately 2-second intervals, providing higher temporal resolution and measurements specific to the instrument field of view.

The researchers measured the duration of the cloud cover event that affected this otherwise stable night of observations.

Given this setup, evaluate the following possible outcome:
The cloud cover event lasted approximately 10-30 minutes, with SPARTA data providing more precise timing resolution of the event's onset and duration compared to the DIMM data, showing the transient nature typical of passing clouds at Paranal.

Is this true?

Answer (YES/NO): NO